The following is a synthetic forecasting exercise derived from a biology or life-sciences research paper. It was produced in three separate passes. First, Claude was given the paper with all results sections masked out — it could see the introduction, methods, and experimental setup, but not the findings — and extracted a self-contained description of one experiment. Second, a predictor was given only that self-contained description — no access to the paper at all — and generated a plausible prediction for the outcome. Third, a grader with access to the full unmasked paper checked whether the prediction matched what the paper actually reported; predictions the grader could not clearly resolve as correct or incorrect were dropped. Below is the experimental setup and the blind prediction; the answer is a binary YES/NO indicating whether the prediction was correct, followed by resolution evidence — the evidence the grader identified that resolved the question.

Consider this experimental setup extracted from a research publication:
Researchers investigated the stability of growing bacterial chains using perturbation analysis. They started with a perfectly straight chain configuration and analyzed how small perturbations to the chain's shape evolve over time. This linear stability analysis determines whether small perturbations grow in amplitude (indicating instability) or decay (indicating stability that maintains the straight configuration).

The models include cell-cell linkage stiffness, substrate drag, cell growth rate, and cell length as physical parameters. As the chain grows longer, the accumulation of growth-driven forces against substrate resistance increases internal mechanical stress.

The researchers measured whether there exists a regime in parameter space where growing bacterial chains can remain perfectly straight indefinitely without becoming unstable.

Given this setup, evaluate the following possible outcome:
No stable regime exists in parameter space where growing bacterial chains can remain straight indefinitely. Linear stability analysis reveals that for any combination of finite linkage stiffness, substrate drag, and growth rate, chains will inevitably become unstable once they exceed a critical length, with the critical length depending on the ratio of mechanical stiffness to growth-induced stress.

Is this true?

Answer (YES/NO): YES